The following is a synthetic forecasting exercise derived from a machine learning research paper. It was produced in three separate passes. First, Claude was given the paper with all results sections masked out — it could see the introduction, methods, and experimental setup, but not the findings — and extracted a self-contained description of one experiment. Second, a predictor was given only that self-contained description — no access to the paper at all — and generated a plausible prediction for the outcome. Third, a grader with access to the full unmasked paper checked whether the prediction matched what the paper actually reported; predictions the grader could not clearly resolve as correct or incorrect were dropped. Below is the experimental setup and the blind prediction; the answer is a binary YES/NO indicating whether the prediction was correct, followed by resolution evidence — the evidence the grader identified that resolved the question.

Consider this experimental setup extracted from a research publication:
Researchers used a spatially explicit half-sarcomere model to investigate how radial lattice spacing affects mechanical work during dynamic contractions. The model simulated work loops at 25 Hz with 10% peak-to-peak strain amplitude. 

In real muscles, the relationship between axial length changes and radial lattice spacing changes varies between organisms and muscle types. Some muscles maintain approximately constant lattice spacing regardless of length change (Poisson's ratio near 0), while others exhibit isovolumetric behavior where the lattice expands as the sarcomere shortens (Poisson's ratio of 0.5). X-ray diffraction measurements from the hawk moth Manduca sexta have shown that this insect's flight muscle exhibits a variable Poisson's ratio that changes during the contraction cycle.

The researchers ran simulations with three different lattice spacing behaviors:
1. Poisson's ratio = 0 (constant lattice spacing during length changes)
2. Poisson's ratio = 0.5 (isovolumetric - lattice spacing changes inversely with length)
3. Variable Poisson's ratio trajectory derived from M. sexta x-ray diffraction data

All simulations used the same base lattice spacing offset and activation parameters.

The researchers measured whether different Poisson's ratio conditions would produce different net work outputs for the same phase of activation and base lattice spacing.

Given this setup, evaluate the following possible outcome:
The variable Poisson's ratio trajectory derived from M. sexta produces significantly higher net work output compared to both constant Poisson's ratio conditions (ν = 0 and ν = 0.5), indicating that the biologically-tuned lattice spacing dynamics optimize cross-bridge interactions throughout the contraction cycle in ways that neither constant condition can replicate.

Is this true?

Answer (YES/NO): NO